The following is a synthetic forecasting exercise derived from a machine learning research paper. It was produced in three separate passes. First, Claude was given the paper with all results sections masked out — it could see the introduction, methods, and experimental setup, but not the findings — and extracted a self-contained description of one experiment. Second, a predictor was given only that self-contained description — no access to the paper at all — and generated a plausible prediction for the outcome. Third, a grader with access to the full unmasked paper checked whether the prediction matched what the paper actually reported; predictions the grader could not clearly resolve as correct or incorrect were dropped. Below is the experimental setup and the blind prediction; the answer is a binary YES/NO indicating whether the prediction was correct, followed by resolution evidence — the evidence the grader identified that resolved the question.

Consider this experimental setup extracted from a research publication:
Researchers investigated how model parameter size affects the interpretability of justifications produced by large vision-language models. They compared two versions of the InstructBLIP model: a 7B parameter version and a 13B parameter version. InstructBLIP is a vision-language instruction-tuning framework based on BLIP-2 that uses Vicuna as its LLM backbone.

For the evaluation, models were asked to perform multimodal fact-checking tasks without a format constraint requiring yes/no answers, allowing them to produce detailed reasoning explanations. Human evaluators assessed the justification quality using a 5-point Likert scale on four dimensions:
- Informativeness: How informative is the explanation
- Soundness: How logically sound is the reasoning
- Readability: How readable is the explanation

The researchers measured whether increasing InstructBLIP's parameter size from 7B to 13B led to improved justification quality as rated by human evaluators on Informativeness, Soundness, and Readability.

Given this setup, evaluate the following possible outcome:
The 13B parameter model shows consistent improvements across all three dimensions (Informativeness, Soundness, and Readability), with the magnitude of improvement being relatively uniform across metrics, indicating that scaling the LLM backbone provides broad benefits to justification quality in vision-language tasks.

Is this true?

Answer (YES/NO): NO